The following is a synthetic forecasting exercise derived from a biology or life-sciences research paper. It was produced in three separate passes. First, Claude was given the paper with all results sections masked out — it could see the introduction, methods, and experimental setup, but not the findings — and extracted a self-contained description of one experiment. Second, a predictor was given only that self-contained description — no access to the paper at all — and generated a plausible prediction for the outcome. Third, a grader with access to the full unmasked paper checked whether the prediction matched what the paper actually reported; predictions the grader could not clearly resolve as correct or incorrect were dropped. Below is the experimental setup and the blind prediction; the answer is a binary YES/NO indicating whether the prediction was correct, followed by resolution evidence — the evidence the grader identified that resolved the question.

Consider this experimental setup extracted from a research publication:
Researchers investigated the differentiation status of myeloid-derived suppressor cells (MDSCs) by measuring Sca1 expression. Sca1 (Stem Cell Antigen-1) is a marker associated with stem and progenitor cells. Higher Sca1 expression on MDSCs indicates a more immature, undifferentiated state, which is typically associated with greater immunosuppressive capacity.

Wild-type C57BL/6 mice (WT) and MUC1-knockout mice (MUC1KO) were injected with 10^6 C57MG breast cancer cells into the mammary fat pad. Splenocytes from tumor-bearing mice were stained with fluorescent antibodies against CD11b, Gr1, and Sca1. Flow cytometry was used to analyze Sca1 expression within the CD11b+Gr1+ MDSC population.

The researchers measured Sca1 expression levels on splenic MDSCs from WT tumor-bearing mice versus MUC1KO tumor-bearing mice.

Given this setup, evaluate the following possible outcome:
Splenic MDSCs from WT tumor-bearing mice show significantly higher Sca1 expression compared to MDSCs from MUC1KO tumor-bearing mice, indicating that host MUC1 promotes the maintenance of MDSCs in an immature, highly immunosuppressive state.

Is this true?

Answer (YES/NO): NO